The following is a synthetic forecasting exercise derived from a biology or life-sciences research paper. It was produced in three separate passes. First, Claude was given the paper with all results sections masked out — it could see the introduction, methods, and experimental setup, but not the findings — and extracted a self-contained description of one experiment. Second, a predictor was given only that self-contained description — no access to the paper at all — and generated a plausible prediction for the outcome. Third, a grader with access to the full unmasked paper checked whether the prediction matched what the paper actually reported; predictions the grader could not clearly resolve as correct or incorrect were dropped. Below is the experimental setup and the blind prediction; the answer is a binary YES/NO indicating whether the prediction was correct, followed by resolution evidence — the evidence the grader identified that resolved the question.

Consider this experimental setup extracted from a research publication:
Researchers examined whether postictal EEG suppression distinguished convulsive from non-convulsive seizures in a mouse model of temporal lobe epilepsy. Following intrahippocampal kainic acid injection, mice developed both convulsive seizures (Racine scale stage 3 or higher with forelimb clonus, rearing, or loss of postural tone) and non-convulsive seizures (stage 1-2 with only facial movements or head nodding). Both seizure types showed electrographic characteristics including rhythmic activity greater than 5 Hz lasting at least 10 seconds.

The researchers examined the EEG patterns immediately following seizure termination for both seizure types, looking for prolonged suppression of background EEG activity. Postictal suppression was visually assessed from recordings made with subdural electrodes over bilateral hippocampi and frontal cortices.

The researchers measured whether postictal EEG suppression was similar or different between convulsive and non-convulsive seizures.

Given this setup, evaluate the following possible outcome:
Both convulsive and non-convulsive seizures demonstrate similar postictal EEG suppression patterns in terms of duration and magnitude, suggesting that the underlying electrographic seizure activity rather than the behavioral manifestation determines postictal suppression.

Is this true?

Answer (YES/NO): NO